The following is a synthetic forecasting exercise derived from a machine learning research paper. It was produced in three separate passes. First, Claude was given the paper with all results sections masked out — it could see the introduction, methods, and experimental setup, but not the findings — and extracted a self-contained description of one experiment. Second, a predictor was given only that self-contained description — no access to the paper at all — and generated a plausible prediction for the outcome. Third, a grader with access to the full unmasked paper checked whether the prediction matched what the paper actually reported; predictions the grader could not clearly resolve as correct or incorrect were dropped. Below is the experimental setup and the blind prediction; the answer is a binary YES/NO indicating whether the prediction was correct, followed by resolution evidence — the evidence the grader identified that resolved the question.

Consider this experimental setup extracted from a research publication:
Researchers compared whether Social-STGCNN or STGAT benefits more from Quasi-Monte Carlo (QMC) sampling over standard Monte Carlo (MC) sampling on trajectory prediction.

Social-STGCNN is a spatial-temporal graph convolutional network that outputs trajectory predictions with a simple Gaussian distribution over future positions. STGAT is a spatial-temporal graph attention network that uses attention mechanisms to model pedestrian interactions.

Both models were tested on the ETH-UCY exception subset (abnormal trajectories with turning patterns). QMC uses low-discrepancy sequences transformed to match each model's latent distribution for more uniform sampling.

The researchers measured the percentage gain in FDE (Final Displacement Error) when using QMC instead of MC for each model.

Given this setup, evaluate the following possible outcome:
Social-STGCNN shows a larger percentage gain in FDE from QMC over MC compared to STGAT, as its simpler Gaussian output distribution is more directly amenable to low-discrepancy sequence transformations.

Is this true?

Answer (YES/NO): YES